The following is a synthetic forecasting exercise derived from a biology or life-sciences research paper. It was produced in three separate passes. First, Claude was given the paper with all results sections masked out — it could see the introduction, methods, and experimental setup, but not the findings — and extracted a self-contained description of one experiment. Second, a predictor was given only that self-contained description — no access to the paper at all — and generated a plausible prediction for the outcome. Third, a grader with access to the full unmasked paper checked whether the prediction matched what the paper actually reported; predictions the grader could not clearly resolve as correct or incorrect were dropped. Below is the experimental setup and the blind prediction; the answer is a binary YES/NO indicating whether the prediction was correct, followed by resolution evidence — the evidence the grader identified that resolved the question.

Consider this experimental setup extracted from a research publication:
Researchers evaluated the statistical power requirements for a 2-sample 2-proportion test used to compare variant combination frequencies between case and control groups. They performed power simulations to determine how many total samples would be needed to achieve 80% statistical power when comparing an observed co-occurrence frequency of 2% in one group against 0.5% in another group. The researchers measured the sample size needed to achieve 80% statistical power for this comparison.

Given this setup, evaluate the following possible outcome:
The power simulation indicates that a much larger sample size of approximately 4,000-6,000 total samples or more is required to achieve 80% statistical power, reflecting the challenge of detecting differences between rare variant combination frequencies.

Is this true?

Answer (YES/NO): YES